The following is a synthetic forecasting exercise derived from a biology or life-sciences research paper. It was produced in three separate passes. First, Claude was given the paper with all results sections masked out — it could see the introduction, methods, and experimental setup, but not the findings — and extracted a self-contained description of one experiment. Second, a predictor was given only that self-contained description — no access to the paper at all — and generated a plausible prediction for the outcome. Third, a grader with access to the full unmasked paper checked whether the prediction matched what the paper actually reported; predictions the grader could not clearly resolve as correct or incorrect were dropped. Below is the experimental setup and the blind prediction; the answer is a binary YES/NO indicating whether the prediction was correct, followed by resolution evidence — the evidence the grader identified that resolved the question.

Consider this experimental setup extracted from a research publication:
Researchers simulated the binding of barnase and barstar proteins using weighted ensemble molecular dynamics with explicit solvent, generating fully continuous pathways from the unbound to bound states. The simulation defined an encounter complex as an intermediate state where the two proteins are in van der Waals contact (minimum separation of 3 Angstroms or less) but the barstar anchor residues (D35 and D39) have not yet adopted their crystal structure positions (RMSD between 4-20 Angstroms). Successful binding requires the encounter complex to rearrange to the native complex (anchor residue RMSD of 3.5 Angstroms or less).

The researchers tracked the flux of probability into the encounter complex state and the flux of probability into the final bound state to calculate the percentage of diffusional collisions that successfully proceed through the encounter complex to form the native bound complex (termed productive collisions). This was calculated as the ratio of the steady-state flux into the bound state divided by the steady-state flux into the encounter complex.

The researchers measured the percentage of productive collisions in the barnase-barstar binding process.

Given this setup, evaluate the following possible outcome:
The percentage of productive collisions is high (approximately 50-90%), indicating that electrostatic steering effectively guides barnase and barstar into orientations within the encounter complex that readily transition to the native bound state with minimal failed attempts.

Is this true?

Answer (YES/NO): NO